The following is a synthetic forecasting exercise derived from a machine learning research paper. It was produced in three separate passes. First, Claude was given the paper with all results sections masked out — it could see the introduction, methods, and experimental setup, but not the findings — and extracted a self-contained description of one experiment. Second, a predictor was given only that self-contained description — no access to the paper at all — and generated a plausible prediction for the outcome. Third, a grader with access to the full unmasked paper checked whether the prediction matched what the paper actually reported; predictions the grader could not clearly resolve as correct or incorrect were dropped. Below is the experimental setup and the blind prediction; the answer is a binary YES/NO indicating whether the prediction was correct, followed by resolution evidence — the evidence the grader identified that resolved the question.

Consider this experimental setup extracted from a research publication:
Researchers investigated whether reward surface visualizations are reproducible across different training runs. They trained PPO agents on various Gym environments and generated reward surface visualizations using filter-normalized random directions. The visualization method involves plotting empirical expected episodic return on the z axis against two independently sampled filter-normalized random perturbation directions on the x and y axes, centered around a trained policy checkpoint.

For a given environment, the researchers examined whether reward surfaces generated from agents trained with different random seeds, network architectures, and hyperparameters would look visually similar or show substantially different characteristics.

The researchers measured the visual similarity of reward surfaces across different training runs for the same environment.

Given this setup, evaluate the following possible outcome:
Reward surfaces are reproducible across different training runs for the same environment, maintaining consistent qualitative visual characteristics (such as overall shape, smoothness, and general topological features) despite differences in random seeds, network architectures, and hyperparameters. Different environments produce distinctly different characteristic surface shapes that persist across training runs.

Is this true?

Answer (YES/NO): YES